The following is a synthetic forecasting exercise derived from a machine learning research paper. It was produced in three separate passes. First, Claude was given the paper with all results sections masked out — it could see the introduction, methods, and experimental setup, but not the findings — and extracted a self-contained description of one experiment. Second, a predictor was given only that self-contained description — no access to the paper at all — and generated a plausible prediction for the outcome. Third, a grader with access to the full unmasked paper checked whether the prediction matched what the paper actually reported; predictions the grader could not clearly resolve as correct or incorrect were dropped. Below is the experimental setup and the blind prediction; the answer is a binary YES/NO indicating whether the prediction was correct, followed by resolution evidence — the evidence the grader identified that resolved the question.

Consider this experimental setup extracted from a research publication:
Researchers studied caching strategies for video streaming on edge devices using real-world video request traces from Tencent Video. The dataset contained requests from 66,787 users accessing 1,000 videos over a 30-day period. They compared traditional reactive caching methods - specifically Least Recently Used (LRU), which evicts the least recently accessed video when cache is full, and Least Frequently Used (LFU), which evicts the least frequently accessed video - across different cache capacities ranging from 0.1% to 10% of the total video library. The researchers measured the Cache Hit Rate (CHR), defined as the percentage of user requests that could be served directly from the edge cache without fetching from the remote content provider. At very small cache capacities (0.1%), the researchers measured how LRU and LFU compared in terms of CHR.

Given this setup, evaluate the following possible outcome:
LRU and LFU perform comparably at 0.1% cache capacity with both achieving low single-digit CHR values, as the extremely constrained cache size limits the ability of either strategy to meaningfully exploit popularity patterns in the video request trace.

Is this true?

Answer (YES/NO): YES